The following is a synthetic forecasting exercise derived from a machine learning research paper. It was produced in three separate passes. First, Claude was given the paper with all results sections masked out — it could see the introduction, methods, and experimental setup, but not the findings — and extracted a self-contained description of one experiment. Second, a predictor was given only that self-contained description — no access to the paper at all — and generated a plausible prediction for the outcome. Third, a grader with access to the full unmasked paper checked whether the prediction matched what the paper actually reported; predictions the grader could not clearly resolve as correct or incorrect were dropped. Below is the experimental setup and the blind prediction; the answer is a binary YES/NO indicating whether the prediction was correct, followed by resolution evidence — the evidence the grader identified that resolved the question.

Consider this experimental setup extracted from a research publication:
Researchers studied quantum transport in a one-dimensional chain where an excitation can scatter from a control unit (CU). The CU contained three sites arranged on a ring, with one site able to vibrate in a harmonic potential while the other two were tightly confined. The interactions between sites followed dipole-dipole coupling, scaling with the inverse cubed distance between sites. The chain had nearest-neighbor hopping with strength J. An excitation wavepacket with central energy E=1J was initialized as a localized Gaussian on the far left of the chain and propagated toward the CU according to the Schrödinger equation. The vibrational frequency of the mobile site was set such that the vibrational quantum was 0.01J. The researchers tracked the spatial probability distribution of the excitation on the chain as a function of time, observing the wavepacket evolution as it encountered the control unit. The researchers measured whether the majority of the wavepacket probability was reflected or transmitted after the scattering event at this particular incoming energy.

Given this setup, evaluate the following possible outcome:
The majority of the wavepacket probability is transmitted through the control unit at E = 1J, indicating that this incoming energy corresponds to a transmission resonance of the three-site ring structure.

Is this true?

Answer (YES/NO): NO